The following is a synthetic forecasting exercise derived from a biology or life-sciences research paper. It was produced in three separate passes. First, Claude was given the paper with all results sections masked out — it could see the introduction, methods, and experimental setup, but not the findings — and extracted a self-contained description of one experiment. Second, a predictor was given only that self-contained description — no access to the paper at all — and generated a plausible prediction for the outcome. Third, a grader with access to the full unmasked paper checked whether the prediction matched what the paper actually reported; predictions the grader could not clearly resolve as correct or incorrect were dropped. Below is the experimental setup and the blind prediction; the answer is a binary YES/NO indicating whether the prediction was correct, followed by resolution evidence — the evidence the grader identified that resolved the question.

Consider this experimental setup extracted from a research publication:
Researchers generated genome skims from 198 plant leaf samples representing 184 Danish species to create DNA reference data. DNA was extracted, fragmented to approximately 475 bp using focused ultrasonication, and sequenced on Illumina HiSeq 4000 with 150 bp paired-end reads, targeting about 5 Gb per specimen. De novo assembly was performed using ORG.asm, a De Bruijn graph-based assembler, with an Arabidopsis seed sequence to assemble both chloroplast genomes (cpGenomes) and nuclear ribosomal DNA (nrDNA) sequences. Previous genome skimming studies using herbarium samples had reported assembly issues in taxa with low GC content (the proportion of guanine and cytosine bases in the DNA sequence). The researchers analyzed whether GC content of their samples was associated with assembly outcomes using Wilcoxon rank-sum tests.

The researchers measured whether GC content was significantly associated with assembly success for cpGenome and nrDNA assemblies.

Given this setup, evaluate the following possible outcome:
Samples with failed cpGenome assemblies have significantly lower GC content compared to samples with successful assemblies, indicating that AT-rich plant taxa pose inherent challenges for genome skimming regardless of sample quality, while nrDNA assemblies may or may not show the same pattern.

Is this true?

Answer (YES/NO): NO